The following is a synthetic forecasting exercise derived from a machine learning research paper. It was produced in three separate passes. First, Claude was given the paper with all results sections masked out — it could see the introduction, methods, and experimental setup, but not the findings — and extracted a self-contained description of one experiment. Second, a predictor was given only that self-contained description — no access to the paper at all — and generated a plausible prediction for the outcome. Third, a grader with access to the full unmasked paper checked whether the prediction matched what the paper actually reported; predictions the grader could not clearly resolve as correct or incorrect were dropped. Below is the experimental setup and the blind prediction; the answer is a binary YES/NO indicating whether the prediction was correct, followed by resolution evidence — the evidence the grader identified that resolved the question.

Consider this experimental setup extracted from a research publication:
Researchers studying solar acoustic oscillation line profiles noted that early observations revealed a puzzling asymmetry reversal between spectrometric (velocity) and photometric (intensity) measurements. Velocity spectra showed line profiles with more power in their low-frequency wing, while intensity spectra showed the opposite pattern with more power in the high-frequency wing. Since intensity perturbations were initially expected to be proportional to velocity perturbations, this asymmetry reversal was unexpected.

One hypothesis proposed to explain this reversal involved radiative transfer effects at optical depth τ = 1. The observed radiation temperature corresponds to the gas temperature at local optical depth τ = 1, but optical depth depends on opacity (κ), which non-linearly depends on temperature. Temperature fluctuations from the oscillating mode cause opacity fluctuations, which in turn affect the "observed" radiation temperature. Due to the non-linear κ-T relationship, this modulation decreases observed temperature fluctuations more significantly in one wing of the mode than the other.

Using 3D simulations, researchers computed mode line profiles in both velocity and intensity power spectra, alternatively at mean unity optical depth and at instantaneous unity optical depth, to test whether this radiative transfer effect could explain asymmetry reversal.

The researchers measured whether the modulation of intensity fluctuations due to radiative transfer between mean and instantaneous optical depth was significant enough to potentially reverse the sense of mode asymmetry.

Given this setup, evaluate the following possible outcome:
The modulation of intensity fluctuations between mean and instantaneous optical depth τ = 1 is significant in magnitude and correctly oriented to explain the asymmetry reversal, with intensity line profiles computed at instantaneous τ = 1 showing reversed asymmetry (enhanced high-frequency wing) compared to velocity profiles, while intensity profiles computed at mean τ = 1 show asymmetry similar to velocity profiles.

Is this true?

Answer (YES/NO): YES